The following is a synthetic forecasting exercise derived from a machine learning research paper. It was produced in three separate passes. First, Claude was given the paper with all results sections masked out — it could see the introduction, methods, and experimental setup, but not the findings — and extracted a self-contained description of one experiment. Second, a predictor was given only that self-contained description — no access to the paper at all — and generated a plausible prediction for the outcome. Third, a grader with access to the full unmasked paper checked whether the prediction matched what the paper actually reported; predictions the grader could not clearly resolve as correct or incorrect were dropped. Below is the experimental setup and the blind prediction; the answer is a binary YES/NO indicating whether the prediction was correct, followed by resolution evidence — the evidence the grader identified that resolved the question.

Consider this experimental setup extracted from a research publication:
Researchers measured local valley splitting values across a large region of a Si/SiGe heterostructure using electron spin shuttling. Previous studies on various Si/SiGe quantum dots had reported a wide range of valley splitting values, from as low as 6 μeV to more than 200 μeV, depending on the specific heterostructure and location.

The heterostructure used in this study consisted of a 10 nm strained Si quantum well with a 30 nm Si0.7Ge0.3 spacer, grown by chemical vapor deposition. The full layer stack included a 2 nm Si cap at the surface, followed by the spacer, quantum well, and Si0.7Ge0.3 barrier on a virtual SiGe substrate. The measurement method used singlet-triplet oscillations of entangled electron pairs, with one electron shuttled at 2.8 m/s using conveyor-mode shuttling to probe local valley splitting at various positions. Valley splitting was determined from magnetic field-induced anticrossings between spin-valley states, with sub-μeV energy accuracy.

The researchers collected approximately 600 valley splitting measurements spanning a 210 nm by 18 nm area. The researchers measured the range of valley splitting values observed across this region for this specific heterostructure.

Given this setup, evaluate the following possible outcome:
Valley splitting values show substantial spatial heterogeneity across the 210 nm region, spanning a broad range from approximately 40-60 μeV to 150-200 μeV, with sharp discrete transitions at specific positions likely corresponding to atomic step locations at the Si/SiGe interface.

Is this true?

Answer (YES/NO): NO